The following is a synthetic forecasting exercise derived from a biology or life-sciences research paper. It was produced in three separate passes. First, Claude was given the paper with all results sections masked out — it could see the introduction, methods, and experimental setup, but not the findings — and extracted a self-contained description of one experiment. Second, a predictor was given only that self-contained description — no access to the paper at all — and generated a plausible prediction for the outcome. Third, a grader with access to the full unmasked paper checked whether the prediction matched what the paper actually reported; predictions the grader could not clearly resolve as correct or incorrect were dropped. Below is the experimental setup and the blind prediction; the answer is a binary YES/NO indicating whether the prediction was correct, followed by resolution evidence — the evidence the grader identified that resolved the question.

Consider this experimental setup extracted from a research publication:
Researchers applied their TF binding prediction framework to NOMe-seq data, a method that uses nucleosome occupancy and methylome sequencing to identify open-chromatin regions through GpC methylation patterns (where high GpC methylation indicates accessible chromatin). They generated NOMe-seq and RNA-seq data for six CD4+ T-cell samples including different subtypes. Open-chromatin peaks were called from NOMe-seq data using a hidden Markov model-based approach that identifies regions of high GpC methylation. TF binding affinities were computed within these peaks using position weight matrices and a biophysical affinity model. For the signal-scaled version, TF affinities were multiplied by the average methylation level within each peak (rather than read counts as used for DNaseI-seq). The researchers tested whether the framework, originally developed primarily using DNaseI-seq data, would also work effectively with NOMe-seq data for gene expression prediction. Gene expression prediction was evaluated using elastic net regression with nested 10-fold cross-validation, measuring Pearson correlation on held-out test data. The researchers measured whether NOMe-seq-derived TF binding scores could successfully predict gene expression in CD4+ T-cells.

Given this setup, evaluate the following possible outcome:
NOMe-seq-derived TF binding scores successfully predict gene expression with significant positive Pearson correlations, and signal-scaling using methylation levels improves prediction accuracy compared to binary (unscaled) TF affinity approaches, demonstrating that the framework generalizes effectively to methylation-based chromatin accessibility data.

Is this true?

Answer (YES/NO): NO